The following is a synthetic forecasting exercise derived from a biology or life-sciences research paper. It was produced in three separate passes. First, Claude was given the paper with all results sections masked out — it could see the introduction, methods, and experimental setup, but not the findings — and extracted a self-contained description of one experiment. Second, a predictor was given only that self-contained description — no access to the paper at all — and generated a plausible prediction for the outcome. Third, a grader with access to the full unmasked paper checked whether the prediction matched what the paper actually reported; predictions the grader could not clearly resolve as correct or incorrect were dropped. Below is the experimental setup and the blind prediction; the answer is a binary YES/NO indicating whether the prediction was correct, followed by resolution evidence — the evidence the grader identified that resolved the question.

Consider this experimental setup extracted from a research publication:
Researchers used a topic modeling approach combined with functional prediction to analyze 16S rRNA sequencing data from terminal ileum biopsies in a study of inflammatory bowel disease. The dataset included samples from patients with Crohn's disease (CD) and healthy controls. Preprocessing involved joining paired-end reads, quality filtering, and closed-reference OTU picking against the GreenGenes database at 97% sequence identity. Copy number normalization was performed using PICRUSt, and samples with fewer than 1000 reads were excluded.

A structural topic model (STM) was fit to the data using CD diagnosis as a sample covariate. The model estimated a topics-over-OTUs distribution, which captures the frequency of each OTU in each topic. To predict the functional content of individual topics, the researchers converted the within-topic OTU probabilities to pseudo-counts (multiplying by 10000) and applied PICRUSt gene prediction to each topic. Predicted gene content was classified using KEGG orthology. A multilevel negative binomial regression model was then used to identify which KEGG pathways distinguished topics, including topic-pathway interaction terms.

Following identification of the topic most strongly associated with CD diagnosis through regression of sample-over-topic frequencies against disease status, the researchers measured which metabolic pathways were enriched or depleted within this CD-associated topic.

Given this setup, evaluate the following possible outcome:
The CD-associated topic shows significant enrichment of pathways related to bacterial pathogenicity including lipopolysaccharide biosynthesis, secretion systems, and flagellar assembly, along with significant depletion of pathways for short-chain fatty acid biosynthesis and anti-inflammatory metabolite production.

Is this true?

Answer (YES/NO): NO